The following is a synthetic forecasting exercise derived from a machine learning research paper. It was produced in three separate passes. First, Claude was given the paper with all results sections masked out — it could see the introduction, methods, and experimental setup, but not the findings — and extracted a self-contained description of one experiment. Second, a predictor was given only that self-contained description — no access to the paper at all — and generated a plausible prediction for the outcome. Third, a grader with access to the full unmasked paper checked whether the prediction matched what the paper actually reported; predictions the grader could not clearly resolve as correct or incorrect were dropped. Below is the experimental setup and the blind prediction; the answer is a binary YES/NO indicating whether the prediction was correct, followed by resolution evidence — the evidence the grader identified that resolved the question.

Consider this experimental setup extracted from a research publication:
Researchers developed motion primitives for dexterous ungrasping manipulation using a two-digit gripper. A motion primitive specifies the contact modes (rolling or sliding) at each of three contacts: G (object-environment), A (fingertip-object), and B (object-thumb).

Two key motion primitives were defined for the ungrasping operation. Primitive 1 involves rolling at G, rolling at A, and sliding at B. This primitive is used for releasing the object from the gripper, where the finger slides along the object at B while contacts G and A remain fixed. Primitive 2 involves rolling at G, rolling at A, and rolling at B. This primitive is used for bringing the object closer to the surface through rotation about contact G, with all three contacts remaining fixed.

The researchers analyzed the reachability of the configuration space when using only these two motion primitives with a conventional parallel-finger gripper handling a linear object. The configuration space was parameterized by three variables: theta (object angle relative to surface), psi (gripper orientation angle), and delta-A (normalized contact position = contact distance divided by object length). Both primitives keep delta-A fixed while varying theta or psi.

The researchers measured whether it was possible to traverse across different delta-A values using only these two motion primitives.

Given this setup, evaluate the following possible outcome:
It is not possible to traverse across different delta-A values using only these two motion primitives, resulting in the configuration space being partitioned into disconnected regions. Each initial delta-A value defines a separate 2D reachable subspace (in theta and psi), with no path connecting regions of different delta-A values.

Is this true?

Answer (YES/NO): YES